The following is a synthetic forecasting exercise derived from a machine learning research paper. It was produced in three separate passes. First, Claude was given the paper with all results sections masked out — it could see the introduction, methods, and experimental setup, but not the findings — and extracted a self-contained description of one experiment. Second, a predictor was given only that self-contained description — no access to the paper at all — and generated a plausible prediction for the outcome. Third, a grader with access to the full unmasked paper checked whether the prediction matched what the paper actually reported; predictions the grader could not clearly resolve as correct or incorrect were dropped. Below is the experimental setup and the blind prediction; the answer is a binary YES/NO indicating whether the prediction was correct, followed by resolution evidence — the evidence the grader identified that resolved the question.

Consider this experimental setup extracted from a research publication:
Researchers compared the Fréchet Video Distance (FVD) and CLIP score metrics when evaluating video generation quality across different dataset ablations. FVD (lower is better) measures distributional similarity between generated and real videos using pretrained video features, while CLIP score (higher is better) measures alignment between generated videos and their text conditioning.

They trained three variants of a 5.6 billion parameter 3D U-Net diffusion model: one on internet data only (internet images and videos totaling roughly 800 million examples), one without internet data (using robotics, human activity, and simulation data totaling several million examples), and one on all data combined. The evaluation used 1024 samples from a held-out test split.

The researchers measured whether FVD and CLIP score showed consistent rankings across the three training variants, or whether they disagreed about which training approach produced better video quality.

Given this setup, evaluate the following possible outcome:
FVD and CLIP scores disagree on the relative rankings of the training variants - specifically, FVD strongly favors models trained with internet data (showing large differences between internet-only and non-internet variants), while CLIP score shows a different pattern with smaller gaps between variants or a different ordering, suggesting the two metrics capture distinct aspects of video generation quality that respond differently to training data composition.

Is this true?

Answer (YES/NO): NO